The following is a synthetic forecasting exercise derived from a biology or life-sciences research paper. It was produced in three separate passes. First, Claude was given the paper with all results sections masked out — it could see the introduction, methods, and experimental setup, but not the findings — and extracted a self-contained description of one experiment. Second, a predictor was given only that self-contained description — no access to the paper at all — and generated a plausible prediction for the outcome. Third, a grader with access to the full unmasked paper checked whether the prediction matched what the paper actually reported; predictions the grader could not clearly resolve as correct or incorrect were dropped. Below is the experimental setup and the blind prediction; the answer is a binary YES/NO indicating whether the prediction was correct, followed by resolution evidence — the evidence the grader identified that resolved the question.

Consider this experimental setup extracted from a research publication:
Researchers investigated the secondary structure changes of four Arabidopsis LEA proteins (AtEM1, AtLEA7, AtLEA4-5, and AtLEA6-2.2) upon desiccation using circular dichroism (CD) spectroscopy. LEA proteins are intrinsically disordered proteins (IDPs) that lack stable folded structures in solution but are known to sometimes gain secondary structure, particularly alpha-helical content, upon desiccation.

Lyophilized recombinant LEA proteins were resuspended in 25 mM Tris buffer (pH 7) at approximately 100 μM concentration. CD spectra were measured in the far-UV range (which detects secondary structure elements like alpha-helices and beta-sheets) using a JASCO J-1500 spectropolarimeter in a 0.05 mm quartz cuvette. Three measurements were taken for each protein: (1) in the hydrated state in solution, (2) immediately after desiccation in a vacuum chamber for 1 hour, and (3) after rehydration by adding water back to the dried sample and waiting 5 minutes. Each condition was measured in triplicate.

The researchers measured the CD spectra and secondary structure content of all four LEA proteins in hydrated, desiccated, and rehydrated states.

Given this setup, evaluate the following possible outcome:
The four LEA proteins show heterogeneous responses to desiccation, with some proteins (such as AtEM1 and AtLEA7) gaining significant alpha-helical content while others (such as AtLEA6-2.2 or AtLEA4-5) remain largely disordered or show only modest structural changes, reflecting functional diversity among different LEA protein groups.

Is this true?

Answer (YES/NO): NO